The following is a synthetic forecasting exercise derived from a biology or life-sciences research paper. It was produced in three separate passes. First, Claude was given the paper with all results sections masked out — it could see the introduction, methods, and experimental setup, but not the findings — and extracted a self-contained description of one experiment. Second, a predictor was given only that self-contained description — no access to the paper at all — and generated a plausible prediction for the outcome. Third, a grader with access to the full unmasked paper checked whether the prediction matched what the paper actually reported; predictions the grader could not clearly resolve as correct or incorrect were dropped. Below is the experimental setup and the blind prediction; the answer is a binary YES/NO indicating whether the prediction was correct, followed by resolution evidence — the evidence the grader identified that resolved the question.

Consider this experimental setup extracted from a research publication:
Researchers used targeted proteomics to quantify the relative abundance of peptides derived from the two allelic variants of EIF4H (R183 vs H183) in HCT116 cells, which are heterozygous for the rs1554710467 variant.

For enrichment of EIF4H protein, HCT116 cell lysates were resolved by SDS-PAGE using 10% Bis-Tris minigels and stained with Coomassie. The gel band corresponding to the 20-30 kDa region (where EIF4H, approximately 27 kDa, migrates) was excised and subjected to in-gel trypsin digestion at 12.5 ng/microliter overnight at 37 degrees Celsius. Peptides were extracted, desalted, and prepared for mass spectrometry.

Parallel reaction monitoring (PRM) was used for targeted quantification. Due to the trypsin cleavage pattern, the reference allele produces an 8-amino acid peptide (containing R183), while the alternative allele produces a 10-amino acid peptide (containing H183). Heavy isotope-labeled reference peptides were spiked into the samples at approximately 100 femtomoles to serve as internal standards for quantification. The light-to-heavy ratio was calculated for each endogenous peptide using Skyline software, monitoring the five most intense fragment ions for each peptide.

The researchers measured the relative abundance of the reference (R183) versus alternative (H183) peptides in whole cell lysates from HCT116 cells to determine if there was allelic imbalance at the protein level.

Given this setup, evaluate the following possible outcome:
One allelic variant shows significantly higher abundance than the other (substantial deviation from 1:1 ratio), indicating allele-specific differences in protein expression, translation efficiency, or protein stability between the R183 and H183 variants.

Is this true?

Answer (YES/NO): YES